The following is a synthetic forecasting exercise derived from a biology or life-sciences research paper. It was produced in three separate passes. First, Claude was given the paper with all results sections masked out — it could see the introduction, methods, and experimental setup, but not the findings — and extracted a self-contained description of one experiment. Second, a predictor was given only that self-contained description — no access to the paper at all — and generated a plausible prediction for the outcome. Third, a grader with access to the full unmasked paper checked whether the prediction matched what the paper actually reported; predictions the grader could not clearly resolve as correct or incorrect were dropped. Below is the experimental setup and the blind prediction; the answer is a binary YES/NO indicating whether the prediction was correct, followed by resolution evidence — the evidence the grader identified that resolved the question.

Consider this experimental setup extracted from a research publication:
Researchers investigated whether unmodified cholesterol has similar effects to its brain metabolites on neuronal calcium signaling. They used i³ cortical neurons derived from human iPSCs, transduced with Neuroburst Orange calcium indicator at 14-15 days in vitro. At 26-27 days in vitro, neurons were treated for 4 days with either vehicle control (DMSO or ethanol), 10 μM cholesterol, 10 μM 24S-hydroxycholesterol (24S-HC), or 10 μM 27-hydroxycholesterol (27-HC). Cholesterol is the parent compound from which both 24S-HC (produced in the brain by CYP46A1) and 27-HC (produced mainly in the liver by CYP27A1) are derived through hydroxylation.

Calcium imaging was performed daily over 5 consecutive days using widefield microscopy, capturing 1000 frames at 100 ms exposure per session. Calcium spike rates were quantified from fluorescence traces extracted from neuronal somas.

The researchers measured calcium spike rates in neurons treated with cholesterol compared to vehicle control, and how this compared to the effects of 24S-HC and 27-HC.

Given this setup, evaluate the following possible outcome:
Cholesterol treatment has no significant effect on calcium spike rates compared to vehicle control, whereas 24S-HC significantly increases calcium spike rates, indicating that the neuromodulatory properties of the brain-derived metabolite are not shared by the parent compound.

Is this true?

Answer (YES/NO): YES